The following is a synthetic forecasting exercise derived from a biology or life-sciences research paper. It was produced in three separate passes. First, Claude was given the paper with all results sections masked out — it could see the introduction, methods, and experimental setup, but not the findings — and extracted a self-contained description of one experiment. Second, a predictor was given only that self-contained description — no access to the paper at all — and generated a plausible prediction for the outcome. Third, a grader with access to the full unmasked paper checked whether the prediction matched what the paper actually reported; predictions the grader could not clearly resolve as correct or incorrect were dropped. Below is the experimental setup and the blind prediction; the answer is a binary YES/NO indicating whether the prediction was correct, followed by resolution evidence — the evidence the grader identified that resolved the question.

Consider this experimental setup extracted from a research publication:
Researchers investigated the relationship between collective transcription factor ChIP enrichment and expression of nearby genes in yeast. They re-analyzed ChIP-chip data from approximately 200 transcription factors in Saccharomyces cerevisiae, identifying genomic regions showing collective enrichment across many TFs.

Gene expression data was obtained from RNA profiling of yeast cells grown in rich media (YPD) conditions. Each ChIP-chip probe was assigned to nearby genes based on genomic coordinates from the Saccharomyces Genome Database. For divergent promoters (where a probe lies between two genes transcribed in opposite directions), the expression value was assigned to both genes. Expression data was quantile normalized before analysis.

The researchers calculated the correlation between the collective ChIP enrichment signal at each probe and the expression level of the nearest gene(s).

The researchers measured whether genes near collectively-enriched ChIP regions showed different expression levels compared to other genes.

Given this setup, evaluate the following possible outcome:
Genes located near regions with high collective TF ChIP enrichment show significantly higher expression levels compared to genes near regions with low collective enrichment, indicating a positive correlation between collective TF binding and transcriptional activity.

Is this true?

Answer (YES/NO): YES